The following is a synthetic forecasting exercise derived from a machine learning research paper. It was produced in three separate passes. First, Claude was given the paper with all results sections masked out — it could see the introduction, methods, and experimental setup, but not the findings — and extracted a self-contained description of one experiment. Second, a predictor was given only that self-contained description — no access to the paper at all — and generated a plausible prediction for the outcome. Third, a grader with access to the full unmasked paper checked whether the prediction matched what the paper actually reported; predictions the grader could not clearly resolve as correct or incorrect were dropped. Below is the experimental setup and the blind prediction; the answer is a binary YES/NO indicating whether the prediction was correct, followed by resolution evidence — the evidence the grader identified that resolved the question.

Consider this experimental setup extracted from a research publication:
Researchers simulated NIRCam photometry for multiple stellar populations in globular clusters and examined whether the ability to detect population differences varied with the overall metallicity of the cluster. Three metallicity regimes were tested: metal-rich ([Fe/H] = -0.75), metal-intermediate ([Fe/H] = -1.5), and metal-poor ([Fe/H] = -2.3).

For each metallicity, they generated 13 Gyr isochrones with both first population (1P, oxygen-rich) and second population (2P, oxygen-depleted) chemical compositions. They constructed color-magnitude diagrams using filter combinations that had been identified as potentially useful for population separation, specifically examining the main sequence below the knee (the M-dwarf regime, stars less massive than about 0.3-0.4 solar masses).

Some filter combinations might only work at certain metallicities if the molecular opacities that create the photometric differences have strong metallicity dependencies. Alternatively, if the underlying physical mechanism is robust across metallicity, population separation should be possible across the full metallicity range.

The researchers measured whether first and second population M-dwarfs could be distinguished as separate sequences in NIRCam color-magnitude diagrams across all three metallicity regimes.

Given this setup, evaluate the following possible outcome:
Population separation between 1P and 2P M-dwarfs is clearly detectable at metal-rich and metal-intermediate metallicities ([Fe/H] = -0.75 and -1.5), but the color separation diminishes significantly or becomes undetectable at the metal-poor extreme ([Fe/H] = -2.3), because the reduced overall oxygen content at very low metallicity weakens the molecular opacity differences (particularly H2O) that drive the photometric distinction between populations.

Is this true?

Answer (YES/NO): NO